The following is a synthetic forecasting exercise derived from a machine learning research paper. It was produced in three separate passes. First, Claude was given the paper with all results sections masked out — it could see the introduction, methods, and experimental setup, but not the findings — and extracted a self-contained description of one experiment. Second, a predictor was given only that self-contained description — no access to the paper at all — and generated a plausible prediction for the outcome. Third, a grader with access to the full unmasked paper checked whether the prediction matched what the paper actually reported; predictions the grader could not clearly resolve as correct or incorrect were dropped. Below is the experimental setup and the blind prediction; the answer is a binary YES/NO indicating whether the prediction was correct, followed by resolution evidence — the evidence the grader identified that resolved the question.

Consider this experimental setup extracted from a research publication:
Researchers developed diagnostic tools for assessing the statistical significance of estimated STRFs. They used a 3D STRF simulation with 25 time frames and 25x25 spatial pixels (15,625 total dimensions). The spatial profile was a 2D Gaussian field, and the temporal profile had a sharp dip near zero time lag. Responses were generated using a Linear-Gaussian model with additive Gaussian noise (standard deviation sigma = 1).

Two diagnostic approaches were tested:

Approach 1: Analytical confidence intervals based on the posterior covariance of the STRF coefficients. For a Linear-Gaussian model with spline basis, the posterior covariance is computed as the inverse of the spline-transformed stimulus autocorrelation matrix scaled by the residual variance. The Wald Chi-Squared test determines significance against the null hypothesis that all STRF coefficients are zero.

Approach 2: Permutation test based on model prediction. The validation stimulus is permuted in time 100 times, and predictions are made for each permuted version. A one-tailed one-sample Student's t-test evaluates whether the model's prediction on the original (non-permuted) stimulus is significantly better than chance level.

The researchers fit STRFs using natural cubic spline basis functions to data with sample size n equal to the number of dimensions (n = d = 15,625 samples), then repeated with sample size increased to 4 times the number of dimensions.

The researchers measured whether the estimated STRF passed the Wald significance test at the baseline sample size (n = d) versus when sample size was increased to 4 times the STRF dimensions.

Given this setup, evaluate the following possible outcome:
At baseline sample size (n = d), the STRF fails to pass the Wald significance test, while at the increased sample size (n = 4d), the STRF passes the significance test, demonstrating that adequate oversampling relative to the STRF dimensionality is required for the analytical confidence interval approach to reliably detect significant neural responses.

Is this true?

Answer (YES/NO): NO